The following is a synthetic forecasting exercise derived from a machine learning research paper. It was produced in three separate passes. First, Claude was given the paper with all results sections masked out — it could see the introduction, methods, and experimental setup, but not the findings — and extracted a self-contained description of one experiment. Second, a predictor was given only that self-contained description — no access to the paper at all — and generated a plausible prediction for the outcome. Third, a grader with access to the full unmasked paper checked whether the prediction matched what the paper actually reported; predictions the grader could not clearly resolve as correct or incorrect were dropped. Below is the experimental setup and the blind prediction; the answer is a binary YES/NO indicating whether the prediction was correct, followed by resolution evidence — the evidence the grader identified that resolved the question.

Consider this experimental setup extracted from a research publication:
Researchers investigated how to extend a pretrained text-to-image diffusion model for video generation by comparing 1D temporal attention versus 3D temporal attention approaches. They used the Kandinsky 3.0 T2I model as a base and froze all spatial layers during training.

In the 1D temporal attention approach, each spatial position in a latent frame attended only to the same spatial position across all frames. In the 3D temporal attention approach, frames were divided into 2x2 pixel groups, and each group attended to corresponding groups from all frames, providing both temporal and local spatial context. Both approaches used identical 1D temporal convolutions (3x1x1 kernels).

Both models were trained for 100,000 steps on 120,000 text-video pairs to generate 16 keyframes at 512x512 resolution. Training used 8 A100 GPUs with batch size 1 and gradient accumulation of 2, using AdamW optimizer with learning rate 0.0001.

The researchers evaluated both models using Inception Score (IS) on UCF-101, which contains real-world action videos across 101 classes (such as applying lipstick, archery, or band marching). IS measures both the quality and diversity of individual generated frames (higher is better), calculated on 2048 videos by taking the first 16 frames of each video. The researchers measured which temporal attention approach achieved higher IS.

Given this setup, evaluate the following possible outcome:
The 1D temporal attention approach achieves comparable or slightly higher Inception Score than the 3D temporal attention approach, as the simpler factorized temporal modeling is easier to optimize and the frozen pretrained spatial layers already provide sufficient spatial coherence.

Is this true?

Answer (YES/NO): NO